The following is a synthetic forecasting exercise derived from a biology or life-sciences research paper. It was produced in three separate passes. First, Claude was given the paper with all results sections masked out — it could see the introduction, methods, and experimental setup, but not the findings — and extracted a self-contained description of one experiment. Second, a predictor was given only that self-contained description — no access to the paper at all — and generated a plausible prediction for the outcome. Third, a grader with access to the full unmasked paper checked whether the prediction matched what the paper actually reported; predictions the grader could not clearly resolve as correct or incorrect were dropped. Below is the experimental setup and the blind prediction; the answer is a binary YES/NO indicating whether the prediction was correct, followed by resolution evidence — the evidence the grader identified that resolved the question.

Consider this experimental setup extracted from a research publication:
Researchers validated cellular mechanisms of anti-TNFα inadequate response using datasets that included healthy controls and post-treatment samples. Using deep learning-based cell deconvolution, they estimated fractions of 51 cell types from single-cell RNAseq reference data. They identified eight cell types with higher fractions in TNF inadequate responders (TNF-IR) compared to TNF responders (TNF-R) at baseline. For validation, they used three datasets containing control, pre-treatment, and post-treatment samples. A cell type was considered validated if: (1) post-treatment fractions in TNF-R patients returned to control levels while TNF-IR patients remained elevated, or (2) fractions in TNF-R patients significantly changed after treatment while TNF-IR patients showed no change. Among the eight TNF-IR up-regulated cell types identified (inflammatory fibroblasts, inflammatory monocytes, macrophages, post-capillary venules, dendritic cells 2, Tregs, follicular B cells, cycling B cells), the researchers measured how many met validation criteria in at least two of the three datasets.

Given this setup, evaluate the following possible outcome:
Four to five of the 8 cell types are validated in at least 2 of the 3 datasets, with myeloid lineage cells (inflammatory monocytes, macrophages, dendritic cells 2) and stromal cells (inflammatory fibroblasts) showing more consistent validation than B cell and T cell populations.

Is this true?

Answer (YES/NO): NO